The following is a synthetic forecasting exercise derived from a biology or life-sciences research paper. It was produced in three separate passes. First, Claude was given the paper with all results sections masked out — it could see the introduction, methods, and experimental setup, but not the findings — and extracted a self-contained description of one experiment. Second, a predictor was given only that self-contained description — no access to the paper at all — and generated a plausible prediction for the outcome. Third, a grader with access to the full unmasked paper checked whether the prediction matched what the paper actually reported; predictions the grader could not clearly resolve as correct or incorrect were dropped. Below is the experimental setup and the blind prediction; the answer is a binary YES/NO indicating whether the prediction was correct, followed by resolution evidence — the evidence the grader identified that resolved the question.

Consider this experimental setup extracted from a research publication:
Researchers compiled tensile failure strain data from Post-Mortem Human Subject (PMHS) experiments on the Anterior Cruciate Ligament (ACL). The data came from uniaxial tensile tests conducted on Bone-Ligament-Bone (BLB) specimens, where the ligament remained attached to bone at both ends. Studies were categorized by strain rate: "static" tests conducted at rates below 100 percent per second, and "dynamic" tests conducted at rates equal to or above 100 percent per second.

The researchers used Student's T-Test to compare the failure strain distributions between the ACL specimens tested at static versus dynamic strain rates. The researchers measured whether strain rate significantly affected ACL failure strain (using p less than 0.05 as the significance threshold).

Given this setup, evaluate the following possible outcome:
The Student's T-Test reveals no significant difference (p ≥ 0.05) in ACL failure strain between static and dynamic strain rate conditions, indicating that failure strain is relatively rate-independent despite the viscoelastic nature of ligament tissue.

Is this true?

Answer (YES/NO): NO